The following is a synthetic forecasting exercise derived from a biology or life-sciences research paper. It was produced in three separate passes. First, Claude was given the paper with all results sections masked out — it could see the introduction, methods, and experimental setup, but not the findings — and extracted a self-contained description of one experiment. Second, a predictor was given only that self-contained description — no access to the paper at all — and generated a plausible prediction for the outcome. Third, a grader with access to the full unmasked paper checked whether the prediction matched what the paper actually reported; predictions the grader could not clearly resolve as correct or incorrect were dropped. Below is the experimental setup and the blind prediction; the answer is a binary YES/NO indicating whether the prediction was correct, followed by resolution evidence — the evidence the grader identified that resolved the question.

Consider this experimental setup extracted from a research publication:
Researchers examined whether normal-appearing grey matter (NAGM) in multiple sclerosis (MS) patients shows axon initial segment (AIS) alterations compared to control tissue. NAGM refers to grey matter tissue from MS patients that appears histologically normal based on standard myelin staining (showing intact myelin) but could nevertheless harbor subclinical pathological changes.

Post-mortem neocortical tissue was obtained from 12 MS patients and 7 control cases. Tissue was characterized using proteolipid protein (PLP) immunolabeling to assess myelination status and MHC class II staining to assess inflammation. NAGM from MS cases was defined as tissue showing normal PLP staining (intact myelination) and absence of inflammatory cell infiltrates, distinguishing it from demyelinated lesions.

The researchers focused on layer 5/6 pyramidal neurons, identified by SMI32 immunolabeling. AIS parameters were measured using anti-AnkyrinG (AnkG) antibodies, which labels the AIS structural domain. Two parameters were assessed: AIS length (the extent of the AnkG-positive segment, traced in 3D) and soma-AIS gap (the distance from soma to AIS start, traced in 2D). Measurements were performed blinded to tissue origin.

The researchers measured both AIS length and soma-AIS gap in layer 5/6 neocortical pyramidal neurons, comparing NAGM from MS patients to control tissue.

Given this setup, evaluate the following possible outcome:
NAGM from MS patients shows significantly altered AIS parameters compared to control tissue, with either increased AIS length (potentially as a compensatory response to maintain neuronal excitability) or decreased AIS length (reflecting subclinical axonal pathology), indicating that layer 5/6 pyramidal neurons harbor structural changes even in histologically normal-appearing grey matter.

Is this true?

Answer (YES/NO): NO